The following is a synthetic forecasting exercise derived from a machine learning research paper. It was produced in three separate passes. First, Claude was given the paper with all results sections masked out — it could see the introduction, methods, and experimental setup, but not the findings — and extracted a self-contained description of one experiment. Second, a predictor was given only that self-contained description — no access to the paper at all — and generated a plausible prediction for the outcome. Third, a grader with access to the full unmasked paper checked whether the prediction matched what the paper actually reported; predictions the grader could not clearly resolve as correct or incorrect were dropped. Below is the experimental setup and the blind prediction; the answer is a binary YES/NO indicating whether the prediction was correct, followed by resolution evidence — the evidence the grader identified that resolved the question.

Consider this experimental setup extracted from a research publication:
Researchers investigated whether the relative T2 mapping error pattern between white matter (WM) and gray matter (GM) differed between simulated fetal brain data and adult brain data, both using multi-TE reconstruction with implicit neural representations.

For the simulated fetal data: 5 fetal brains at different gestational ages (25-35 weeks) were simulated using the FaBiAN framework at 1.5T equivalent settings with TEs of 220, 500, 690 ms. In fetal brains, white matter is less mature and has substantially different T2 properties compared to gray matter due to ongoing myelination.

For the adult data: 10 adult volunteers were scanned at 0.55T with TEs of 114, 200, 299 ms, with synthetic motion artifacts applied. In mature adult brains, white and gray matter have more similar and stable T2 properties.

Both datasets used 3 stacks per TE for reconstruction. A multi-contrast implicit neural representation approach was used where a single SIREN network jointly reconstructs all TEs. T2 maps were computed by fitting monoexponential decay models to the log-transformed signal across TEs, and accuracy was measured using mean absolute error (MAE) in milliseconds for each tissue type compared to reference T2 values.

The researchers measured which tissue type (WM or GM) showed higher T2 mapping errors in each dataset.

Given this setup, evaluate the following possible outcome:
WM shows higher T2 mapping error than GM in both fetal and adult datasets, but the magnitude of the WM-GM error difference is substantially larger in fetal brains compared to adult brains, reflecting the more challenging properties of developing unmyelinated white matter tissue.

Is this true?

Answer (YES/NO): NO